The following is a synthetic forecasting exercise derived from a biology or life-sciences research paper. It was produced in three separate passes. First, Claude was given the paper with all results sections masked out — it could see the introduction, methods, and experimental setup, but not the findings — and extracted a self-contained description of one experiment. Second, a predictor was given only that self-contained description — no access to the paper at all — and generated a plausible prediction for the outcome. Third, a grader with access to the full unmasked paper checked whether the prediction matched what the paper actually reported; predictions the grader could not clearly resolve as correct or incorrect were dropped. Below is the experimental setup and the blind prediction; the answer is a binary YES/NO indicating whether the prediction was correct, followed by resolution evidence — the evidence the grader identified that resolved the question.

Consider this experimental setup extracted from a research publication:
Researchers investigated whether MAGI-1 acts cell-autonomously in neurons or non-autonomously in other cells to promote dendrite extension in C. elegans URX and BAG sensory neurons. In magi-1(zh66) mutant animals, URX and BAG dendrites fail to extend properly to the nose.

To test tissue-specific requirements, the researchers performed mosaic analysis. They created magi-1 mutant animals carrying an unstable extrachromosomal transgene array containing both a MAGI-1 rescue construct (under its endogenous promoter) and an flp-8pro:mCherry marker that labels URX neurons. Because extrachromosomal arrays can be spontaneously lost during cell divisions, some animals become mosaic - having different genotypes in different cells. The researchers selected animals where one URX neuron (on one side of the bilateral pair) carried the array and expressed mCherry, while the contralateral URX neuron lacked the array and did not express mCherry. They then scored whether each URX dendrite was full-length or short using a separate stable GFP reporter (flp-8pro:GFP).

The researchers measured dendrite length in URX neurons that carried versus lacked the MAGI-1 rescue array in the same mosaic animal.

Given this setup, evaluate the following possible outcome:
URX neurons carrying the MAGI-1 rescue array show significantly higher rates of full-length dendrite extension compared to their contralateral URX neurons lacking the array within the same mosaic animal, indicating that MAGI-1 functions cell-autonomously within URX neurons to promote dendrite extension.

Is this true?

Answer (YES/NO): NO